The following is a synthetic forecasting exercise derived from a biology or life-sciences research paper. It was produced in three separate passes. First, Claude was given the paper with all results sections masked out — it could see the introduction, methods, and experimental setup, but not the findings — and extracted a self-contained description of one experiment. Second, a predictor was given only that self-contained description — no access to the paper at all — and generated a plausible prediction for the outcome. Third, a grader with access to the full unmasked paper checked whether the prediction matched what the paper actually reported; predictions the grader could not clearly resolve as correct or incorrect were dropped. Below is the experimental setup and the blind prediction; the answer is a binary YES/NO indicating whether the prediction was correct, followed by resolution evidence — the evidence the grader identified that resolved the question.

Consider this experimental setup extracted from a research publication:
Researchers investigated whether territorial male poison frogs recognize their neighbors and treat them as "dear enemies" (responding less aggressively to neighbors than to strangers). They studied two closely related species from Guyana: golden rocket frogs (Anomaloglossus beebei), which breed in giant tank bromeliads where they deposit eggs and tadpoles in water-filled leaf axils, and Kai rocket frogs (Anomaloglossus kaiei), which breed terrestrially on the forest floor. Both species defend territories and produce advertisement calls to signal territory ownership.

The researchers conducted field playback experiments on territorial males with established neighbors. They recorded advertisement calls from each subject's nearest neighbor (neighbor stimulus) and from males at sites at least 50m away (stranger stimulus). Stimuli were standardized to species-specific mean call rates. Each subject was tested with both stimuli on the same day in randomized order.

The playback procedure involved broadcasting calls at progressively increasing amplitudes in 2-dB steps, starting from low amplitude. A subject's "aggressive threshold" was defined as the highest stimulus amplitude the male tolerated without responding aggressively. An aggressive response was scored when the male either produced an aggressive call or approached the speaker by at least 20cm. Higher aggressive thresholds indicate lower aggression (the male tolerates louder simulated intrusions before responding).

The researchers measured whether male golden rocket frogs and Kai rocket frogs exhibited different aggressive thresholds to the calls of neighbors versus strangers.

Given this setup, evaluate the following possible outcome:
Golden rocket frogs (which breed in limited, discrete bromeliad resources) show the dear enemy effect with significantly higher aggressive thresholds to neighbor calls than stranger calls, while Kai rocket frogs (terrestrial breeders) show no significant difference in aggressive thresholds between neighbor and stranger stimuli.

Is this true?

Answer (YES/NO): YES